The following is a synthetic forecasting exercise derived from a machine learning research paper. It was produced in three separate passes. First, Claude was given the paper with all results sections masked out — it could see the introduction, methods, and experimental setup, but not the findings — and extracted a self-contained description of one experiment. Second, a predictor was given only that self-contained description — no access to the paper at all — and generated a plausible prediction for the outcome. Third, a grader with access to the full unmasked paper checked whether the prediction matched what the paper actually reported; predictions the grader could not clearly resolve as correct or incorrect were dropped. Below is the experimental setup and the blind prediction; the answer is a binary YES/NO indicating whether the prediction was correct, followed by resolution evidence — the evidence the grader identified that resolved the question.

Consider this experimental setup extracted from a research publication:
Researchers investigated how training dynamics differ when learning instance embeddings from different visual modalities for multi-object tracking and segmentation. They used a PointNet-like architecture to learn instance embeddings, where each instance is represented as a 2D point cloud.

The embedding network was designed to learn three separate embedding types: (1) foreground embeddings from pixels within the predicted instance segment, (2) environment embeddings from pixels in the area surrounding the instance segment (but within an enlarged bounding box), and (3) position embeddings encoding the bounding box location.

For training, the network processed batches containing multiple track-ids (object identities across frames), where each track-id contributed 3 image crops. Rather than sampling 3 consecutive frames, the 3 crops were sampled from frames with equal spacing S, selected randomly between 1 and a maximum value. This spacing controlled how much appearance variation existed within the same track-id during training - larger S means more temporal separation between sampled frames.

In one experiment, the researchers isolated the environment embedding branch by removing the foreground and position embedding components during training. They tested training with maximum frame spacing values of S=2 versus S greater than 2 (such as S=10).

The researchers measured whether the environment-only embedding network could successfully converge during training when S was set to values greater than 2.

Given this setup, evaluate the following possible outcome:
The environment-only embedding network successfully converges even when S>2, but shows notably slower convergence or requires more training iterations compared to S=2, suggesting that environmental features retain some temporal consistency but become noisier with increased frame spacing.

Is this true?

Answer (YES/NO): NO